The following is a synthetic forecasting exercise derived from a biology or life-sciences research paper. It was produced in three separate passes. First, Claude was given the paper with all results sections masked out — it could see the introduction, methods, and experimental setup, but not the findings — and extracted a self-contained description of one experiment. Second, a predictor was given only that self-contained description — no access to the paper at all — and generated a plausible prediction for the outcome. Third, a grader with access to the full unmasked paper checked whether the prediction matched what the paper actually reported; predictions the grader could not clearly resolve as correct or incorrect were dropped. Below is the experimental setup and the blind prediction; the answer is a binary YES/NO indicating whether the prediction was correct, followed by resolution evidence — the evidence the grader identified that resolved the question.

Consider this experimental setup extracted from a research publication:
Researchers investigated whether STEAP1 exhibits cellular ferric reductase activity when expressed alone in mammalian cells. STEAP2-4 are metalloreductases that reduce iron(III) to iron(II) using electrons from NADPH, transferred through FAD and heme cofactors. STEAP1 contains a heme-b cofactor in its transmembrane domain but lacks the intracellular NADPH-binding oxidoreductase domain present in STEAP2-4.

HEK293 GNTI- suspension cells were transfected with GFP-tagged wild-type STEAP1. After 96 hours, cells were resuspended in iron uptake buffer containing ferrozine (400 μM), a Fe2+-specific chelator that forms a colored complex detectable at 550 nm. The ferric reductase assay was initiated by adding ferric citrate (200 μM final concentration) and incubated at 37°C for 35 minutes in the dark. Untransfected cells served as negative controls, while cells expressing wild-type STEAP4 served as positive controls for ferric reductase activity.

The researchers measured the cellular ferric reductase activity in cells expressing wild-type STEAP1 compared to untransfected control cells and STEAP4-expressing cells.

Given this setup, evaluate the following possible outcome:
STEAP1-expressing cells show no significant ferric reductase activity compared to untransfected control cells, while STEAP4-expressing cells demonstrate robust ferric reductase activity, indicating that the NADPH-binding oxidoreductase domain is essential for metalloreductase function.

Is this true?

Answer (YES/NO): YES